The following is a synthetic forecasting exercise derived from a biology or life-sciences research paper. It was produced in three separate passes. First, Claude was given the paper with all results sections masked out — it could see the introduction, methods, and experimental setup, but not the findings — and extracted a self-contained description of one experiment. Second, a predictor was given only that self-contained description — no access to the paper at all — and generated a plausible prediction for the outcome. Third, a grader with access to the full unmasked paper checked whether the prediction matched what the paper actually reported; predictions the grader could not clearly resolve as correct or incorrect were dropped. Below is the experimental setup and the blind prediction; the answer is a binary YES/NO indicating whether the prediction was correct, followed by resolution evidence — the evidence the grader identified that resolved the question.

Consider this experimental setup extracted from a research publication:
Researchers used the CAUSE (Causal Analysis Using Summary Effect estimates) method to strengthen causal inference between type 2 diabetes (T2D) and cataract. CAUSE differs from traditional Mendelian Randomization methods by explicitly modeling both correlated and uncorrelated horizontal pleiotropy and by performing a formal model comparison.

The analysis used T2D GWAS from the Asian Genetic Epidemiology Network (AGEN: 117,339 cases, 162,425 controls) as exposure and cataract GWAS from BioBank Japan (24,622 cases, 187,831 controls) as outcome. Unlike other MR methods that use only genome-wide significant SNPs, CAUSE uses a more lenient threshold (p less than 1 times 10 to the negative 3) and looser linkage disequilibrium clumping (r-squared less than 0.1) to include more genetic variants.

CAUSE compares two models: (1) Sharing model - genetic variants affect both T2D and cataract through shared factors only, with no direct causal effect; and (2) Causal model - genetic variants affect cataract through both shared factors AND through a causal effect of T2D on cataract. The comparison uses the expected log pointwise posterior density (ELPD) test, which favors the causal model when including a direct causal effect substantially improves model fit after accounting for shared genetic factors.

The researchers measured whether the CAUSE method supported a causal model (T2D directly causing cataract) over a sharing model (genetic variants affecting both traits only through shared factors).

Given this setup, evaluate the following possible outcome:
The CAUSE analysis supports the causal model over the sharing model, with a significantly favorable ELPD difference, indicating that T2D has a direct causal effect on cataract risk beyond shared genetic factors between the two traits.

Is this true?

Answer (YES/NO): YES